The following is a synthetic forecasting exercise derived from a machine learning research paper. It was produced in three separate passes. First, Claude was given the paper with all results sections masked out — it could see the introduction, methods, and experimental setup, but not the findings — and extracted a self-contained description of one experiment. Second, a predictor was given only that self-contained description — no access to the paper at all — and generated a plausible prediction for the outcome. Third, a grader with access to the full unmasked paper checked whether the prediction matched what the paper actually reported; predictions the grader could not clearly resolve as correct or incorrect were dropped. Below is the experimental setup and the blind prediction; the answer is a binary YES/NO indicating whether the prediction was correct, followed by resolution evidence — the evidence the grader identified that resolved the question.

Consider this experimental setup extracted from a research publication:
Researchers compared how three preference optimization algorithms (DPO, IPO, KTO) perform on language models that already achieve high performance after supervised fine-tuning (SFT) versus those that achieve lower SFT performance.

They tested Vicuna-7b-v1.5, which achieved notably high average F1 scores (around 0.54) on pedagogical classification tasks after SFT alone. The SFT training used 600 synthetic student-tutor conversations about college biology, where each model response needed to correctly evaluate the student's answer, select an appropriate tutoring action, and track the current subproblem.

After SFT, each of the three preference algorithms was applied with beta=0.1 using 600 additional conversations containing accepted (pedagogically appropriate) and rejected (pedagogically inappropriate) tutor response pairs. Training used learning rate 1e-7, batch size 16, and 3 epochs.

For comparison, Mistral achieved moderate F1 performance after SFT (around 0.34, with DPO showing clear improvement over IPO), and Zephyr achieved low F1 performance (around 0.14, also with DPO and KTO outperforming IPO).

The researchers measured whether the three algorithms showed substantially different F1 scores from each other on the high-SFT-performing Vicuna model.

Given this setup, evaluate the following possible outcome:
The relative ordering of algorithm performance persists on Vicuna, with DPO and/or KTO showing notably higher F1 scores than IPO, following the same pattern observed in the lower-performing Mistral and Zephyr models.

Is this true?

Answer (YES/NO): NO